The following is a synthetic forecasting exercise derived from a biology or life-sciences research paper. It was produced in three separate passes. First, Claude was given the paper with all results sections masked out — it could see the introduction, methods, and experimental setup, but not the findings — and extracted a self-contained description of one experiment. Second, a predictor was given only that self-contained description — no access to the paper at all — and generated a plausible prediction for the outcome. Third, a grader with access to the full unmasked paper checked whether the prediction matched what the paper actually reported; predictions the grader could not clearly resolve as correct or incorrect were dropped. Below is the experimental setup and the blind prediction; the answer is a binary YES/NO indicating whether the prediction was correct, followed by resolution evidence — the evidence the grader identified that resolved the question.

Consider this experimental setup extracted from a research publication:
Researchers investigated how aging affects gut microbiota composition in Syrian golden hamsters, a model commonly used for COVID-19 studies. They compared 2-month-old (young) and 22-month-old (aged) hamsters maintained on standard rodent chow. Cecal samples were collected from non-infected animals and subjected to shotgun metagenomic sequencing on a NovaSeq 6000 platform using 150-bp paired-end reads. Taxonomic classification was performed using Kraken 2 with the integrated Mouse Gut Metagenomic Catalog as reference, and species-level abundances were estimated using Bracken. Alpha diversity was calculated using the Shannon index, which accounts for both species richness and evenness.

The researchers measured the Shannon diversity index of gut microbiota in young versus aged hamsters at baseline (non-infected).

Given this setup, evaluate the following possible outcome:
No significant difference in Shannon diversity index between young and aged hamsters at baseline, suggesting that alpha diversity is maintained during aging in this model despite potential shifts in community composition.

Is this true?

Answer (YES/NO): YES